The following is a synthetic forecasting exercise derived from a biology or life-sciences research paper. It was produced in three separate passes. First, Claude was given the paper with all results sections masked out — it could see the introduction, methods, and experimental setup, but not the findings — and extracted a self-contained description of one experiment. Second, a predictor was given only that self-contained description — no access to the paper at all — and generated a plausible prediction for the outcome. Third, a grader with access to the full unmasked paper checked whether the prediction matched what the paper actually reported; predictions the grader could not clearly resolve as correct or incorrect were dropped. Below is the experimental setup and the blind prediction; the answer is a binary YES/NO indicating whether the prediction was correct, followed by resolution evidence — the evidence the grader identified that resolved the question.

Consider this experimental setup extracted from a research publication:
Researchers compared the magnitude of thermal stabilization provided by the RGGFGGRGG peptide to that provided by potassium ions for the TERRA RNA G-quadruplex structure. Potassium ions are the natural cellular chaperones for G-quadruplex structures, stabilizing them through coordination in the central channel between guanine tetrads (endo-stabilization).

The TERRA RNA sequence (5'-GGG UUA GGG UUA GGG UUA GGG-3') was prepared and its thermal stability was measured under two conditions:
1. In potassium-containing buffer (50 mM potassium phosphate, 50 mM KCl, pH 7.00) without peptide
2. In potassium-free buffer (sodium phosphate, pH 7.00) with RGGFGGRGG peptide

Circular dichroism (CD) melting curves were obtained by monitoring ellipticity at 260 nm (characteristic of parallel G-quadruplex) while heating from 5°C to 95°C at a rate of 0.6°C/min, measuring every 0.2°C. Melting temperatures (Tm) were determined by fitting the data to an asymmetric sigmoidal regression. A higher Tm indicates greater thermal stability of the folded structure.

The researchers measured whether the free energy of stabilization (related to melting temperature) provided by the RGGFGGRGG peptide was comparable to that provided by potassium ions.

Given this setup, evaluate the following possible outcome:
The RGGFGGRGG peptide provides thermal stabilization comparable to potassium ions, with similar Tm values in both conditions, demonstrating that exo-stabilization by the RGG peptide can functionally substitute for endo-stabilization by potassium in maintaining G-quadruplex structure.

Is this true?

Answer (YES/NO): YES